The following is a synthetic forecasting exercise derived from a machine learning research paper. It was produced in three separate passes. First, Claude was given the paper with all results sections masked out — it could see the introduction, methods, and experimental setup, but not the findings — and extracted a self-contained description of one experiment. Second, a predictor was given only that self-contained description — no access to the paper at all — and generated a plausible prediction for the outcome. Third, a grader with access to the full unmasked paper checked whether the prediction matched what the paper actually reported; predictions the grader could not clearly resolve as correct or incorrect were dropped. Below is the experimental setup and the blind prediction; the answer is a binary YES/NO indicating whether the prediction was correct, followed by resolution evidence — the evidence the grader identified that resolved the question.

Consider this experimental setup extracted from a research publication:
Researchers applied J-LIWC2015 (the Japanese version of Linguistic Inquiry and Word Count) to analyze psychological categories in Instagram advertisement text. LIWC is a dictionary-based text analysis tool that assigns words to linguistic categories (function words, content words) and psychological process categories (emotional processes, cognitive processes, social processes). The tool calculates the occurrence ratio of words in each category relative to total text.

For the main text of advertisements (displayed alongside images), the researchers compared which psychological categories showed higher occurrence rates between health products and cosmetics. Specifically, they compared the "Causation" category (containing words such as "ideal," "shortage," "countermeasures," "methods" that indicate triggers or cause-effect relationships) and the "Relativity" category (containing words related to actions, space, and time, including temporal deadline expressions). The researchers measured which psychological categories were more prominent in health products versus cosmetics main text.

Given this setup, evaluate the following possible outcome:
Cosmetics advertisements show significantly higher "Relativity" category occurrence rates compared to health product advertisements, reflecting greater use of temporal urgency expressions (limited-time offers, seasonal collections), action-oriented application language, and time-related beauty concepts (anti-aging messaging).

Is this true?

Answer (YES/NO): YES